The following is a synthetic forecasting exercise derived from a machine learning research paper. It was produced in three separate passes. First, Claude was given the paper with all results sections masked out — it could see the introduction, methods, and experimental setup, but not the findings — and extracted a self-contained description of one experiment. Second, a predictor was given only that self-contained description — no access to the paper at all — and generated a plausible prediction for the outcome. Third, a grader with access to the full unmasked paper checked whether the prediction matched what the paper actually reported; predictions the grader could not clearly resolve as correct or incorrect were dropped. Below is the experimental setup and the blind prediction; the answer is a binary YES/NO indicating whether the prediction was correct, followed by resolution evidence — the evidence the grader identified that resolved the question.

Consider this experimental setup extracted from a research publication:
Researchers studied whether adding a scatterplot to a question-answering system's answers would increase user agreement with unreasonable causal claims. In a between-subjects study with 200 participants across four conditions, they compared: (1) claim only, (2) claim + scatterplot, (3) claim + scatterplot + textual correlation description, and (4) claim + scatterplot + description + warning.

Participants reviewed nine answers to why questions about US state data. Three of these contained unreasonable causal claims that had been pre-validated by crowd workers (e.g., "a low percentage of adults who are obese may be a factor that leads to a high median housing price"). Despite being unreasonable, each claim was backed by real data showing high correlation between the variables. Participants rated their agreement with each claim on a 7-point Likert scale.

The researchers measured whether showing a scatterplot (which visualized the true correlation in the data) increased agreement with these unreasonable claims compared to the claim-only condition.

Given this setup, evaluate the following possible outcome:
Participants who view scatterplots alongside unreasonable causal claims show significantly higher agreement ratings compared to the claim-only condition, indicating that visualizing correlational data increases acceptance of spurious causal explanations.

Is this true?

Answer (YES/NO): YES